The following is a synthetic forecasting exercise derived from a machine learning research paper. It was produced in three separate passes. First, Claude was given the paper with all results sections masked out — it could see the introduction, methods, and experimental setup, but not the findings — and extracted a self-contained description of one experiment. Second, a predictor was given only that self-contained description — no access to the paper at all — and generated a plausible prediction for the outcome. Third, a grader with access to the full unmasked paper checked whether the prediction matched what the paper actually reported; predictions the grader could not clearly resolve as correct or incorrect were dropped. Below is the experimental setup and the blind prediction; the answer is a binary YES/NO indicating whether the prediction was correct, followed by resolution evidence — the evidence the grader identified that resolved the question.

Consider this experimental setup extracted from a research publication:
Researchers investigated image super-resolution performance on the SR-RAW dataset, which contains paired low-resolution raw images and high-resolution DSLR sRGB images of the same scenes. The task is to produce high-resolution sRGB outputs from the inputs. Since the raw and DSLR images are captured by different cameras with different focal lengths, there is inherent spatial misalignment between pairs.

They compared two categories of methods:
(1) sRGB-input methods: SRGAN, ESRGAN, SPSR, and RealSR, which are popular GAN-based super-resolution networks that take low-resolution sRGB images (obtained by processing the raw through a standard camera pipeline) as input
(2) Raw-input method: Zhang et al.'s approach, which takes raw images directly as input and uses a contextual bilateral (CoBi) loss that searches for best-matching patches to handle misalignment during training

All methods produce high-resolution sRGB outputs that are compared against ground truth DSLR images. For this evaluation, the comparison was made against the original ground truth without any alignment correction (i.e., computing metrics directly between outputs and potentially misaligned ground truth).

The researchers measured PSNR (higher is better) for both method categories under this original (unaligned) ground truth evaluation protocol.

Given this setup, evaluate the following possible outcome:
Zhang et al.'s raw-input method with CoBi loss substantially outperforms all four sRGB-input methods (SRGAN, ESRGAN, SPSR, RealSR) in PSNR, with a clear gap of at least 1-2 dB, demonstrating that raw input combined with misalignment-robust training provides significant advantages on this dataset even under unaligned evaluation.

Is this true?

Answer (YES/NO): NO